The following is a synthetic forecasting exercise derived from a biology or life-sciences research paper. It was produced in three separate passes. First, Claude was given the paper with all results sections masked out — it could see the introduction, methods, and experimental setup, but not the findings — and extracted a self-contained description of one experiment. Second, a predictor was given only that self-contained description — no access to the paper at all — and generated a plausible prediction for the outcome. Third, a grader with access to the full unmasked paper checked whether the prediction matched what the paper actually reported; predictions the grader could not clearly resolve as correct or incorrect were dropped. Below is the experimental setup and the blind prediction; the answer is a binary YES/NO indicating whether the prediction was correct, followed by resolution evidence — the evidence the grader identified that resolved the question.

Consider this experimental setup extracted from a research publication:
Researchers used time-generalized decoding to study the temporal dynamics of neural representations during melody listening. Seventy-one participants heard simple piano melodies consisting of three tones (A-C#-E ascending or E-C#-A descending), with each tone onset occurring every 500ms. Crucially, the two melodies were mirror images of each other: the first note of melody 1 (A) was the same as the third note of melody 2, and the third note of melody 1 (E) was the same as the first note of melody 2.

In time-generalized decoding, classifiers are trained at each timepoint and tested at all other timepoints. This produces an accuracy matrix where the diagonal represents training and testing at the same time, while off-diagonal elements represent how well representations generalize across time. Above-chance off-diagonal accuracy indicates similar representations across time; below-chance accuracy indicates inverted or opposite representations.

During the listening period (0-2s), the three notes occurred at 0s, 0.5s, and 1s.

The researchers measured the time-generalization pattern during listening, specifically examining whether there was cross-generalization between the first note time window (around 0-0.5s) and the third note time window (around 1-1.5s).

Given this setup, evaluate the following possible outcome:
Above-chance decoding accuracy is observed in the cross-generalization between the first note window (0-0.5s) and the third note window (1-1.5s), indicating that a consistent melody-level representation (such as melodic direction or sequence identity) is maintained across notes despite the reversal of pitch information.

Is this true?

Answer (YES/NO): NO